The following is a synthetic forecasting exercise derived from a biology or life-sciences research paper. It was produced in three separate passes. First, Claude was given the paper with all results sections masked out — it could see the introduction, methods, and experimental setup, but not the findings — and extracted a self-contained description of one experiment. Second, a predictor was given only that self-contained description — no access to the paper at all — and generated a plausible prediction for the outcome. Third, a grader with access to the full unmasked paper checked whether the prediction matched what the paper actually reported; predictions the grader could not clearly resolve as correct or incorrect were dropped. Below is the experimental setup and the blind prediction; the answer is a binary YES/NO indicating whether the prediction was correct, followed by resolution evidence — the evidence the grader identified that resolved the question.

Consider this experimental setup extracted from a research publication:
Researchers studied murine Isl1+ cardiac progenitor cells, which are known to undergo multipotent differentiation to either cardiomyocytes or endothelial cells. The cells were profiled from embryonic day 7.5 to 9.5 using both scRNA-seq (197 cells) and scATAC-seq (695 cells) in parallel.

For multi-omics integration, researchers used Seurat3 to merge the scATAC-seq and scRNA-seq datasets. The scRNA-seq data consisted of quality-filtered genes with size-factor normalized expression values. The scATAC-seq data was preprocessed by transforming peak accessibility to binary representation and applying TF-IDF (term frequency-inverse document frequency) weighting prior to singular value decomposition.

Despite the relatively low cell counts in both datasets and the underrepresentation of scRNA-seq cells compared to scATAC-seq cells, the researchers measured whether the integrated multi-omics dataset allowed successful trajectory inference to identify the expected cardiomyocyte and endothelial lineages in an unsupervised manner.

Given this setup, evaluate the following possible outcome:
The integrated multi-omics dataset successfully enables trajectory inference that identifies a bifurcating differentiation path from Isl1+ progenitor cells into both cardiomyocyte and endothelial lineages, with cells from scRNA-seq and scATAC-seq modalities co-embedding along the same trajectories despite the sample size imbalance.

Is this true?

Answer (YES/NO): YES